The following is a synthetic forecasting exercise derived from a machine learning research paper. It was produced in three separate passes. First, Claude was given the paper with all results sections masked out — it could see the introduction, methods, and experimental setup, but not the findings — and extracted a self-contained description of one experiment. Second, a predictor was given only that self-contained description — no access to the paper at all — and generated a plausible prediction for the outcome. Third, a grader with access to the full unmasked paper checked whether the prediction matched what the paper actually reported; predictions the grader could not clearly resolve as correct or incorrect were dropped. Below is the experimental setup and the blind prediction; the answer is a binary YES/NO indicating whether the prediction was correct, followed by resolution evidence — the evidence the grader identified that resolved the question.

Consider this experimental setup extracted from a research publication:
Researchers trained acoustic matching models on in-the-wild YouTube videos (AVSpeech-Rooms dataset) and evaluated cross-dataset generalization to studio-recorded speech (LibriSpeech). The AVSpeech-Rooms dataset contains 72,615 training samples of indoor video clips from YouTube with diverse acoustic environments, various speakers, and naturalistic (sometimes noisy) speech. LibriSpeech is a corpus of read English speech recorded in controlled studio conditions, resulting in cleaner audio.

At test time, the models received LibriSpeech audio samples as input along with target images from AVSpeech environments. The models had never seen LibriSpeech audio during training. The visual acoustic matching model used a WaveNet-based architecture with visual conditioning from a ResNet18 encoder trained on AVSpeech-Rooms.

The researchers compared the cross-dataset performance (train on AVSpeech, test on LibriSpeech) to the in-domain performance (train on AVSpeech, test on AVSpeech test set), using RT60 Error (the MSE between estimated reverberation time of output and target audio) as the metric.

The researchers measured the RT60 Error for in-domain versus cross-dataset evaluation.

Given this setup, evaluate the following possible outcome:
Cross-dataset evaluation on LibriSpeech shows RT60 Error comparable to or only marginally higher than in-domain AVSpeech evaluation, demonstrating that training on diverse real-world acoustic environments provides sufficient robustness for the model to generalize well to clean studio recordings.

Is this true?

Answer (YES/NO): NO